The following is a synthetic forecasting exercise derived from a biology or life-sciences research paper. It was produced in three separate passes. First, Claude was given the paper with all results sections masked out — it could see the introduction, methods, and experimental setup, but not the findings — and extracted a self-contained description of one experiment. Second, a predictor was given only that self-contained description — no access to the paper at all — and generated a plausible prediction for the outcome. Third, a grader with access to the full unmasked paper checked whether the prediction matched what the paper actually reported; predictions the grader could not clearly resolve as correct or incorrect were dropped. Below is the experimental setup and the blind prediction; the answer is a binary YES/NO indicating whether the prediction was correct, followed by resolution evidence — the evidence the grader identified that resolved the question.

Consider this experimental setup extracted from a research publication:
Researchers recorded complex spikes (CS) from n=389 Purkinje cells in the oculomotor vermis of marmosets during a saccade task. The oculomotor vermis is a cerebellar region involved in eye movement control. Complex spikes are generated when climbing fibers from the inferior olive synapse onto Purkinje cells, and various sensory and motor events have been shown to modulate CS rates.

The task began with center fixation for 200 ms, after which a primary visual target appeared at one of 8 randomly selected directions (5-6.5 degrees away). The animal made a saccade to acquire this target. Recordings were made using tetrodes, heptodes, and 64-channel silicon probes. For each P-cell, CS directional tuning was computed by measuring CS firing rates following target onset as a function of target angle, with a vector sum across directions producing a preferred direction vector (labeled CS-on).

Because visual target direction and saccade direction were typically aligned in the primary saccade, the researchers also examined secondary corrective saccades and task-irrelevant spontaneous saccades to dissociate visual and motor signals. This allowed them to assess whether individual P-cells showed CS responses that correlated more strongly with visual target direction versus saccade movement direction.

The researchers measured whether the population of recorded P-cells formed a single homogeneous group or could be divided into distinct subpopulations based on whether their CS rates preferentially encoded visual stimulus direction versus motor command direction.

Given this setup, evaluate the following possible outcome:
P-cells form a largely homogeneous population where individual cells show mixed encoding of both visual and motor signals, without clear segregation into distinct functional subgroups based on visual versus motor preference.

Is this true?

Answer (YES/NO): NO